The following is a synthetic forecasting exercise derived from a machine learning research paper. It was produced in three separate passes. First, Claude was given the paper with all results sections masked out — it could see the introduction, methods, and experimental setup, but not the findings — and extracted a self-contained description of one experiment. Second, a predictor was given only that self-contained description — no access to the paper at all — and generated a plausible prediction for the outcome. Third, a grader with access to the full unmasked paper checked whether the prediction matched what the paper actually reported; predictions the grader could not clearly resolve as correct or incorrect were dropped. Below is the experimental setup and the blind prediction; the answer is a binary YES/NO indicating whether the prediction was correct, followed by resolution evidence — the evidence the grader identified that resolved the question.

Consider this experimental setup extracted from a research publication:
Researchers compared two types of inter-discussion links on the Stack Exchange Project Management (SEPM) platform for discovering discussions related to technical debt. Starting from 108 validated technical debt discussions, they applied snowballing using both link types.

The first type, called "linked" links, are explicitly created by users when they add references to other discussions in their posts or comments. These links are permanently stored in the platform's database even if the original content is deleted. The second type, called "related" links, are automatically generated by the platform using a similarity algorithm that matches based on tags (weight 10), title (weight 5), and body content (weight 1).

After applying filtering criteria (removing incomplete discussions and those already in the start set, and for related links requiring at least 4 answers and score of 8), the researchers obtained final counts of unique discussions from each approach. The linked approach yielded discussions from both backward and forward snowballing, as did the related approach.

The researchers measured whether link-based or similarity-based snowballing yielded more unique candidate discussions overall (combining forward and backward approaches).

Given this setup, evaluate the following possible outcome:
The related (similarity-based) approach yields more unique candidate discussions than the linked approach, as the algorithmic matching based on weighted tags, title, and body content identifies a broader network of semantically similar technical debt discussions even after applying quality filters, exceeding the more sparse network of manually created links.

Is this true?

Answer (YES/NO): YES